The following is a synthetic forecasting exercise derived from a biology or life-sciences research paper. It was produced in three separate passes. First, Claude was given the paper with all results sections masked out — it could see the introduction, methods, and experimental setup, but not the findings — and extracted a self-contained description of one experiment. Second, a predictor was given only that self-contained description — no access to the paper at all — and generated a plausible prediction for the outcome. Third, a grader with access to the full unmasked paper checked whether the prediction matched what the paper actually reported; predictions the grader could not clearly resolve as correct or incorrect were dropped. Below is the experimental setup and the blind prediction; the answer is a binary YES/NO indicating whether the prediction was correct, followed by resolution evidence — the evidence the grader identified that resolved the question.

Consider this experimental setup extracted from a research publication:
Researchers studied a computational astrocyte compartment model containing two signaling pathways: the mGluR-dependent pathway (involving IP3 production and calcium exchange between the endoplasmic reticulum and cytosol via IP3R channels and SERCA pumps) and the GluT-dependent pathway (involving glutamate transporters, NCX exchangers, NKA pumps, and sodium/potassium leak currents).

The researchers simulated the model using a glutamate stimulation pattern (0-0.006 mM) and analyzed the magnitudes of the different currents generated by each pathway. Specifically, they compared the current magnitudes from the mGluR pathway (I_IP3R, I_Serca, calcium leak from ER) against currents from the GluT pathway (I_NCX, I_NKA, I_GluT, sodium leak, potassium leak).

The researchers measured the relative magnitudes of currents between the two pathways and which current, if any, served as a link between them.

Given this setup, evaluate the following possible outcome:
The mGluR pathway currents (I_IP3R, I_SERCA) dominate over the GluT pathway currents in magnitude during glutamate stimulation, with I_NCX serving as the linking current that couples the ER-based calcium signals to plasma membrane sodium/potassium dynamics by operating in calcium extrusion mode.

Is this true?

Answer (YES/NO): NO